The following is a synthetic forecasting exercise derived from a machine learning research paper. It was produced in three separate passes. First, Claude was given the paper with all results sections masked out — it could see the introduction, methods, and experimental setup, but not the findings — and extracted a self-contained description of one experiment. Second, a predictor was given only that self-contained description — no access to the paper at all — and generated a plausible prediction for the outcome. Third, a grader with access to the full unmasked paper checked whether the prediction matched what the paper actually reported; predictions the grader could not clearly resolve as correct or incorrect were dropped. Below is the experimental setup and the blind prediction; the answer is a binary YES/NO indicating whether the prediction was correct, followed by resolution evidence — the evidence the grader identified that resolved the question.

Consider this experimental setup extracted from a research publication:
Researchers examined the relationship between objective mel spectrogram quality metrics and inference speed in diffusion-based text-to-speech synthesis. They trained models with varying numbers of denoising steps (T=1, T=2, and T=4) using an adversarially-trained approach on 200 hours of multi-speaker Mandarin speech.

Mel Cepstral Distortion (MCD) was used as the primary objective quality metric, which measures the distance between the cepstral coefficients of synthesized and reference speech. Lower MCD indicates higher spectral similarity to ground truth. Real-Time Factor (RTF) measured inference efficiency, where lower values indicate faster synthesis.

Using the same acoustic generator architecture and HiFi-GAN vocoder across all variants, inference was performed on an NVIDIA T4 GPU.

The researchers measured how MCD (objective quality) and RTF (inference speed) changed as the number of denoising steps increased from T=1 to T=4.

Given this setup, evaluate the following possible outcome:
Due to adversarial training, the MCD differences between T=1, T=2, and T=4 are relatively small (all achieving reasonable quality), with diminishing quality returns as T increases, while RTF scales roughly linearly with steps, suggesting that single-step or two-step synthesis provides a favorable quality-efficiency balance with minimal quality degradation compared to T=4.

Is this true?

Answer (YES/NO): NO